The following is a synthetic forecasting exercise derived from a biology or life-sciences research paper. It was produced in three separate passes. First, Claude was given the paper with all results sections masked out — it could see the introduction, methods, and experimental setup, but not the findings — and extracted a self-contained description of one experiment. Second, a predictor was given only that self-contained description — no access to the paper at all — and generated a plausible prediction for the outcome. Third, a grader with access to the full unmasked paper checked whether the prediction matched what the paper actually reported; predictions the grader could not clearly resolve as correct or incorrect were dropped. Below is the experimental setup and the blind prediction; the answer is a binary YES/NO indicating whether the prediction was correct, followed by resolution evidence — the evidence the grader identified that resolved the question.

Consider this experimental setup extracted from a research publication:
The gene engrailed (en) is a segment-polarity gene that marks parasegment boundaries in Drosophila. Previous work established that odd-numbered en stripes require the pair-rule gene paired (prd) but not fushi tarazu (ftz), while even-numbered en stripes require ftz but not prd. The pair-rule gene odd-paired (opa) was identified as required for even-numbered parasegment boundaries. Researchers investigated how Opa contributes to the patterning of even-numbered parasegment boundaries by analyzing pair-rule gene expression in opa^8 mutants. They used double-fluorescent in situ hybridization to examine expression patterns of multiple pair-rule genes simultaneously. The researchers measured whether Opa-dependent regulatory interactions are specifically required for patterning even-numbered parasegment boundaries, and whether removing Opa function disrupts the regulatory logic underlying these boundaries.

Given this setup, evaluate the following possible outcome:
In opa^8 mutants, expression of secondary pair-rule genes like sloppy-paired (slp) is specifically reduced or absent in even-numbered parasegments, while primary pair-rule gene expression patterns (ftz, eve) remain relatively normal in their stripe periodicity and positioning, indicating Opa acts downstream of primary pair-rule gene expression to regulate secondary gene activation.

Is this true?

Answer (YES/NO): NO